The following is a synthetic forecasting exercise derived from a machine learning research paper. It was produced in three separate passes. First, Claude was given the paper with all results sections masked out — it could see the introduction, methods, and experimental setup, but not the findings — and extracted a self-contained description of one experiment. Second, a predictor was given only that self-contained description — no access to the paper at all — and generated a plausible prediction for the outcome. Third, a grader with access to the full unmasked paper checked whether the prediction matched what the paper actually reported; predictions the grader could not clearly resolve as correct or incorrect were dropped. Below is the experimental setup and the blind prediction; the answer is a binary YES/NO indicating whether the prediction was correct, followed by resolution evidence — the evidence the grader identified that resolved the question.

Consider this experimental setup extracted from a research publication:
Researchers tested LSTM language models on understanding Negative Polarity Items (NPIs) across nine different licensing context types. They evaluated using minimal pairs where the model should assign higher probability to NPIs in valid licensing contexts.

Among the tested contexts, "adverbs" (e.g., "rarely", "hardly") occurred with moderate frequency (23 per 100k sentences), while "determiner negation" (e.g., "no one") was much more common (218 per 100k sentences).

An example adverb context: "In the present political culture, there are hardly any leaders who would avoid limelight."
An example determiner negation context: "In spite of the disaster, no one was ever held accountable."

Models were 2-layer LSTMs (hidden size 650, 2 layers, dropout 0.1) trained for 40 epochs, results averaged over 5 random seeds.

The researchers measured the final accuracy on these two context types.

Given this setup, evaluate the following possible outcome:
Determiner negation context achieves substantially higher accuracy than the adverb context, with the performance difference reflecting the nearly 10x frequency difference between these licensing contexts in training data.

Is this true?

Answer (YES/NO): NO